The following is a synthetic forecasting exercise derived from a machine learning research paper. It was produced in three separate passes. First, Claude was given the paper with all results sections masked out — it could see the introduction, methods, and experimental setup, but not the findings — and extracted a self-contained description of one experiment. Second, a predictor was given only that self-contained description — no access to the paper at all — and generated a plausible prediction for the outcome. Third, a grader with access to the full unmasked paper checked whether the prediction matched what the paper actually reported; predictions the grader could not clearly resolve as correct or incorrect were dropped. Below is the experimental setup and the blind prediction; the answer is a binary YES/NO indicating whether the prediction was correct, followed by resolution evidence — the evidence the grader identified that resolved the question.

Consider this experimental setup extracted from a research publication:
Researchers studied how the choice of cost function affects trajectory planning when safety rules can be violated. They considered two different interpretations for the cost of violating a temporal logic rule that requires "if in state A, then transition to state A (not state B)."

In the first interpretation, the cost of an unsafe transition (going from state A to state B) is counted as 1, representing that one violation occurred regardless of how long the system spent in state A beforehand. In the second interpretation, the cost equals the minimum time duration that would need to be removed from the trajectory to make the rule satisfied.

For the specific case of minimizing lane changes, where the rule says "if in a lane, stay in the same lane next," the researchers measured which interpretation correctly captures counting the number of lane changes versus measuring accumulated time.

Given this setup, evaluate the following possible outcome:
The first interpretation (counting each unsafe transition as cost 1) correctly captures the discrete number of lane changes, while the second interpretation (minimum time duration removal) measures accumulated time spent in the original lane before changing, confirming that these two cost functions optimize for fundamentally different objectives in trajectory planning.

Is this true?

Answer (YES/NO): NO